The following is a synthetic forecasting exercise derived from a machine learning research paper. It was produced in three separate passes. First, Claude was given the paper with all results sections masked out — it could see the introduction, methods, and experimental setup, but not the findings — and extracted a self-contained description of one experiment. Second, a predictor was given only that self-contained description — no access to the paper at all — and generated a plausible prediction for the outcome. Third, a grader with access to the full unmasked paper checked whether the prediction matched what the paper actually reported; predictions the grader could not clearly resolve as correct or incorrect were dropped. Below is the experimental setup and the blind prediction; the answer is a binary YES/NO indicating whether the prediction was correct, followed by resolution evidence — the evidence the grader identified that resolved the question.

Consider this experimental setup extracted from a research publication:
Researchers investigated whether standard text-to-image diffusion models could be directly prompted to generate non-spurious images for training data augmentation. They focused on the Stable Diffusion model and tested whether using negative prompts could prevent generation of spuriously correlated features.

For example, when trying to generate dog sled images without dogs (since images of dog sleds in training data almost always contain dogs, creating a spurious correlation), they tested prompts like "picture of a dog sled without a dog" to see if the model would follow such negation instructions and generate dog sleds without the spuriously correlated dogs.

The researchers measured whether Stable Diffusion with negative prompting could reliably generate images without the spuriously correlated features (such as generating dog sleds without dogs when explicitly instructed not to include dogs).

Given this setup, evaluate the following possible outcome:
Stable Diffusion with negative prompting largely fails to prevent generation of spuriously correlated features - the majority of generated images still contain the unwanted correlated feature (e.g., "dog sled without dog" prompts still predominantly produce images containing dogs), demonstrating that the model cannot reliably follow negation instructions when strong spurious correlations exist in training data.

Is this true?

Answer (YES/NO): YES